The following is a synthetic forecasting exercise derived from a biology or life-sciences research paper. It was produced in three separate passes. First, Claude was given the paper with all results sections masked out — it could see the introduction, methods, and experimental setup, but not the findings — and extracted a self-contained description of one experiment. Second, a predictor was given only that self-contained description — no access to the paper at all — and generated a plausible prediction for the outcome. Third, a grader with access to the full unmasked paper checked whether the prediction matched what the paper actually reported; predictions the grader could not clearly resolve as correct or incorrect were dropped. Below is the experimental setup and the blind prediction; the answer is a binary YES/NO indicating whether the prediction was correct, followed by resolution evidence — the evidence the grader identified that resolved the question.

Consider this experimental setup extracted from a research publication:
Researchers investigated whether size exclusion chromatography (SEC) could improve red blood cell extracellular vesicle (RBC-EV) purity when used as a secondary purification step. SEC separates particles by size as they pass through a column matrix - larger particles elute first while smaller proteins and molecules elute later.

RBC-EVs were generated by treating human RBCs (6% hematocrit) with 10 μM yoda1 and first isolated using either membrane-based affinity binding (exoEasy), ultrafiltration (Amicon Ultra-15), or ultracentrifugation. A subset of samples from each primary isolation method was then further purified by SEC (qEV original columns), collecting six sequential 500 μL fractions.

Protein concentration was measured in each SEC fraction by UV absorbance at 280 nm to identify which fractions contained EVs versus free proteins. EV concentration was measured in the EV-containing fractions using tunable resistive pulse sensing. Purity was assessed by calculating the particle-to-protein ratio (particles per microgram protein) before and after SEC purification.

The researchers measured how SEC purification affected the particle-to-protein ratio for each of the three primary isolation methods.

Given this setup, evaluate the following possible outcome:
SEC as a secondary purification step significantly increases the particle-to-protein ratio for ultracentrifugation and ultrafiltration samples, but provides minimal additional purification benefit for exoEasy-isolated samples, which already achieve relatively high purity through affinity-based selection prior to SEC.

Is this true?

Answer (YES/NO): NO